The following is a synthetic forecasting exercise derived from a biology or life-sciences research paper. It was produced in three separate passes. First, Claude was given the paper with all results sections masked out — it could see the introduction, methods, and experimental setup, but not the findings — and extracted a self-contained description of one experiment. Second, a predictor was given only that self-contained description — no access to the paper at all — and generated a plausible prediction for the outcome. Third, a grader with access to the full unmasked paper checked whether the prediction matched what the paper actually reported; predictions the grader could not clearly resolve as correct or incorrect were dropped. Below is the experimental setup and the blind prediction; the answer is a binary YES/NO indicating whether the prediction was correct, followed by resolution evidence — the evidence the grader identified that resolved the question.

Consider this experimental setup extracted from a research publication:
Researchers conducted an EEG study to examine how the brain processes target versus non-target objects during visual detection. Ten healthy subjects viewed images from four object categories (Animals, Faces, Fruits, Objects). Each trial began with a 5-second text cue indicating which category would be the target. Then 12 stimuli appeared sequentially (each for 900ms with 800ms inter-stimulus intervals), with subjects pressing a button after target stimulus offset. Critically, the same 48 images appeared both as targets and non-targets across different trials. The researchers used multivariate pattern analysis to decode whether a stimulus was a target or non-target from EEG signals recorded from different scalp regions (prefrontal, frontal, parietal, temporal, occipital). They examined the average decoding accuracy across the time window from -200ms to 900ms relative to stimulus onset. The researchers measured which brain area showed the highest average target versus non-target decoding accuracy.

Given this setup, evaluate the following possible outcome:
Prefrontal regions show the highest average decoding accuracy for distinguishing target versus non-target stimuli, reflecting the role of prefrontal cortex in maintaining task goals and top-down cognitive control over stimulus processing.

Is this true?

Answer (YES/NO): YES